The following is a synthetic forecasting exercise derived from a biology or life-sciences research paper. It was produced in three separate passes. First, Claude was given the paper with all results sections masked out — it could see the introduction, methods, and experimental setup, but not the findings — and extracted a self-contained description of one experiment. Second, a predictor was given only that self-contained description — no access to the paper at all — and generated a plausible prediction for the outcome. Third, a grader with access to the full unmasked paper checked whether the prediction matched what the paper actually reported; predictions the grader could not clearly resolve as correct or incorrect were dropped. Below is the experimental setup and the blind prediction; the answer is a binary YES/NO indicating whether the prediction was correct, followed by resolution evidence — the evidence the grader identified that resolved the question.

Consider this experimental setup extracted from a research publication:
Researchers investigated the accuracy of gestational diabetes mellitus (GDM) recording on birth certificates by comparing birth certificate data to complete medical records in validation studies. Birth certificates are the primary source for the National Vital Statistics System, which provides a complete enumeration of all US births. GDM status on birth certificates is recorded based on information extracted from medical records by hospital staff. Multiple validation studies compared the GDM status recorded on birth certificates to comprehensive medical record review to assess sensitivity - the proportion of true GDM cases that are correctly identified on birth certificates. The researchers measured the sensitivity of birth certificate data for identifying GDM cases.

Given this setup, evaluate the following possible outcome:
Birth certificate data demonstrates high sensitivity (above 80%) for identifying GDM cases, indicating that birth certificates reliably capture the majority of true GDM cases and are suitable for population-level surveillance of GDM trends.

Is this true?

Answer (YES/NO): NO